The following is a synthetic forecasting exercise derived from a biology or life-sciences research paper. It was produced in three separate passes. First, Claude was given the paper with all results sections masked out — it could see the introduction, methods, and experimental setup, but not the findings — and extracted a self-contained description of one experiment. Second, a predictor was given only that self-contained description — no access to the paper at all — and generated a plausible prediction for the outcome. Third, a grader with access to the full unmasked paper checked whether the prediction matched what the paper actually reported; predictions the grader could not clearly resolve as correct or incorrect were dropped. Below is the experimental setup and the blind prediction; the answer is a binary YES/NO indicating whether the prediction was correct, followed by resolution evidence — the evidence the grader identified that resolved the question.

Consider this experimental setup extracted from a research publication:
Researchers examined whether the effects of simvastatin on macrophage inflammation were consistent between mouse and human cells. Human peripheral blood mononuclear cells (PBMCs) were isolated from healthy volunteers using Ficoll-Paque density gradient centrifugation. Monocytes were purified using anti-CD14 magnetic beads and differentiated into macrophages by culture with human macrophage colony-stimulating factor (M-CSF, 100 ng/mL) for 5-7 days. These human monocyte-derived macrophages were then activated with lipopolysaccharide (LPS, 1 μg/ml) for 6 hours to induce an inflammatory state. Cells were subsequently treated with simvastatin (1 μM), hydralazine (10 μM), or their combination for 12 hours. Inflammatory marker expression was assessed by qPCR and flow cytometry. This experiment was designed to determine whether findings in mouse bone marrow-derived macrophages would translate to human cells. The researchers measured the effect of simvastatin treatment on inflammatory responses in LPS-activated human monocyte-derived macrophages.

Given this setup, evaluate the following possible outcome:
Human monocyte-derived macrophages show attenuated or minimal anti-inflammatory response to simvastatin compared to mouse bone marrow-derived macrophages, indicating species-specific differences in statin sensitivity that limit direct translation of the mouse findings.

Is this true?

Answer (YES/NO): NO